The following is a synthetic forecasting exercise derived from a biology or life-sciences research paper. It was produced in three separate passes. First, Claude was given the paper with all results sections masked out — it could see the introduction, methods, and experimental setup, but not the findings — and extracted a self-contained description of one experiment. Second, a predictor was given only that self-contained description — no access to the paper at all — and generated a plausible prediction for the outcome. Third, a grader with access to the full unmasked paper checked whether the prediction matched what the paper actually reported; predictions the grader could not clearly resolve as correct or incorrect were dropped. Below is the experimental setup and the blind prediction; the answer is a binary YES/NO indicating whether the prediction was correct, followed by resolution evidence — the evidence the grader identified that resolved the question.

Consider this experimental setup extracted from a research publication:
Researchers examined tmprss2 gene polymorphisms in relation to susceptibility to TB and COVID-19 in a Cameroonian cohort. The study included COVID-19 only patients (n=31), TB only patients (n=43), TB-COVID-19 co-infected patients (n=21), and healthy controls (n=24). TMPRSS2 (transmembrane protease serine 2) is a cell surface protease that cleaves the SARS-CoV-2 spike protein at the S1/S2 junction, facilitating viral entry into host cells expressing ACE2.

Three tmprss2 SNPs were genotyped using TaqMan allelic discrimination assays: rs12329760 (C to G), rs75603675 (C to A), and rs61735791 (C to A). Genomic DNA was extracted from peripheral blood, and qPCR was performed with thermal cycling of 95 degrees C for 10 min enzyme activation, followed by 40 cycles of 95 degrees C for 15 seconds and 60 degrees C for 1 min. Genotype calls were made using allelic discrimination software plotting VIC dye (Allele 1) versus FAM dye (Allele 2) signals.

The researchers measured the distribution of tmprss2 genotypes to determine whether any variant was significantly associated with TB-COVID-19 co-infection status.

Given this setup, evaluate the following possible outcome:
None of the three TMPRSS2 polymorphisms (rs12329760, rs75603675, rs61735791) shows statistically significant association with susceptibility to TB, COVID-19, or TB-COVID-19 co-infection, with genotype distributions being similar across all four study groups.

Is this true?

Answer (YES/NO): NO